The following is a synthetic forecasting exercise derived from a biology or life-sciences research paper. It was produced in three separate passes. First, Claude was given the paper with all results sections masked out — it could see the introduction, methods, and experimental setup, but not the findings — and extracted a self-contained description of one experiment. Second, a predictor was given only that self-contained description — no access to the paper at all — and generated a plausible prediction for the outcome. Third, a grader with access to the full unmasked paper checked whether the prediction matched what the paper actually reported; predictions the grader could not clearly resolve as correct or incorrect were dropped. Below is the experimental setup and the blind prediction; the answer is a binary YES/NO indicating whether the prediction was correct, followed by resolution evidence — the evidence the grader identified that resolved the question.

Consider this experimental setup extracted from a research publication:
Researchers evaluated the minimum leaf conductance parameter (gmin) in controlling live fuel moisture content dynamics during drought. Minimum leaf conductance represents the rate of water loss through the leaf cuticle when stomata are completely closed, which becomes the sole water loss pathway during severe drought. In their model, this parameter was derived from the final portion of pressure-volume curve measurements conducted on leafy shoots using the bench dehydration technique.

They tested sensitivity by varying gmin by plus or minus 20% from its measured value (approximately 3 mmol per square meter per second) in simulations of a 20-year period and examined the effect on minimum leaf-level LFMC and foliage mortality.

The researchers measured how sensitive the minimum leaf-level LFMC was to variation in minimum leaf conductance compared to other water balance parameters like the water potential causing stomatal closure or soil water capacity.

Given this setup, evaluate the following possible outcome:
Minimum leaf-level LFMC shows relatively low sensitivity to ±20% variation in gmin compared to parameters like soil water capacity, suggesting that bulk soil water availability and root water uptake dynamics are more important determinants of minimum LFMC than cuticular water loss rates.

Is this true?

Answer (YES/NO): YES